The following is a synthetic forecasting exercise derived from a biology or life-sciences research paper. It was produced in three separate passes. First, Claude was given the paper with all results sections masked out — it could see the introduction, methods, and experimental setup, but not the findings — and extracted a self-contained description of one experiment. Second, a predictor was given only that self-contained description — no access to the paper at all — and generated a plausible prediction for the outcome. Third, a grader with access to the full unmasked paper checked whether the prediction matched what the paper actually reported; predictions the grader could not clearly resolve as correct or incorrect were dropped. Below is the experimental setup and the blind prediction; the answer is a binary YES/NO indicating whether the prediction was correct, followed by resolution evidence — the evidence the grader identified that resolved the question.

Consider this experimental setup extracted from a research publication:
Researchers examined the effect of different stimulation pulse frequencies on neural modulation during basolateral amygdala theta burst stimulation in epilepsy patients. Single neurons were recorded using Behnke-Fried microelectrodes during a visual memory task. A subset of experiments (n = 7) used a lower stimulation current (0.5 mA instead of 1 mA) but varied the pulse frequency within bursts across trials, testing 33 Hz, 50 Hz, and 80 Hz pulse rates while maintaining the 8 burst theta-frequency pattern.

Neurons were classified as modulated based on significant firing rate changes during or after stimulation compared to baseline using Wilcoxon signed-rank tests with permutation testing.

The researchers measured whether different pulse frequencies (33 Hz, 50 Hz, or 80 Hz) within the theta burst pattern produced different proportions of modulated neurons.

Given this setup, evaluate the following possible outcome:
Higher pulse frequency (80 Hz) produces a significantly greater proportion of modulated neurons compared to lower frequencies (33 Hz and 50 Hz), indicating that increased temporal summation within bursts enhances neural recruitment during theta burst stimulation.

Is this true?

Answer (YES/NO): NO